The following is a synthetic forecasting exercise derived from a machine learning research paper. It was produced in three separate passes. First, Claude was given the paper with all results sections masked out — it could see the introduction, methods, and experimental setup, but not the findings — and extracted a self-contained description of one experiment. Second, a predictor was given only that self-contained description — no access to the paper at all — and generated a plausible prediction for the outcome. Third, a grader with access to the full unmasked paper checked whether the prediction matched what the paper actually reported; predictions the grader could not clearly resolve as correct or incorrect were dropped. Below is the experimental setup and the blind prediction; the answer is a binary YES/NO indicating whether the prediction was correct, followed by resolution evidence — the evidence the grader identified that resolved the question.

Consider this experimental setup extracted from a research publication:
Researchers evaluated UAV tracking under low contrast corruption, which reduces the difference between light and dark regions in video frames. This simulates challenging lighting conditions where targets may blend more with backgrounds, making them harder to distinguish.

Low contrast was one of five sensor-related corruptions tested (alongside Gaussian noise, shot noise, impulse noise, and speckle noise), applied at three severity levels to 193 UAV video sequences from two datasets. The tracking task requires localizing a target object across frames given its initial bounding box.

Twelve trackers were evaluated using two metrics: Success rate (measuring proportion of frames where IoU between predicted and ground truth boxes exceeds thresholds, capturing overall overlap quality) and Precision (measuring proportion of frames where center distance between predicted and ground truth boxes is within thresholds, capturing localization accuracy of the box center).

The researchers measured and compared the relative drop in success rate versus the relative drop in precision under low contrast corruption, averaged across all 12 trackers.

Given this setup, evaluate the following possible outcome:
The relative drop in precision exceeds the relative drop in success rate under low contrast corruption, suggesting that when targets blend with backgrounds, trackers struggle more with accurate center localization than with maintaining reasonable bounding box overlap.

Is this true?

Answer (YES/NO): NO